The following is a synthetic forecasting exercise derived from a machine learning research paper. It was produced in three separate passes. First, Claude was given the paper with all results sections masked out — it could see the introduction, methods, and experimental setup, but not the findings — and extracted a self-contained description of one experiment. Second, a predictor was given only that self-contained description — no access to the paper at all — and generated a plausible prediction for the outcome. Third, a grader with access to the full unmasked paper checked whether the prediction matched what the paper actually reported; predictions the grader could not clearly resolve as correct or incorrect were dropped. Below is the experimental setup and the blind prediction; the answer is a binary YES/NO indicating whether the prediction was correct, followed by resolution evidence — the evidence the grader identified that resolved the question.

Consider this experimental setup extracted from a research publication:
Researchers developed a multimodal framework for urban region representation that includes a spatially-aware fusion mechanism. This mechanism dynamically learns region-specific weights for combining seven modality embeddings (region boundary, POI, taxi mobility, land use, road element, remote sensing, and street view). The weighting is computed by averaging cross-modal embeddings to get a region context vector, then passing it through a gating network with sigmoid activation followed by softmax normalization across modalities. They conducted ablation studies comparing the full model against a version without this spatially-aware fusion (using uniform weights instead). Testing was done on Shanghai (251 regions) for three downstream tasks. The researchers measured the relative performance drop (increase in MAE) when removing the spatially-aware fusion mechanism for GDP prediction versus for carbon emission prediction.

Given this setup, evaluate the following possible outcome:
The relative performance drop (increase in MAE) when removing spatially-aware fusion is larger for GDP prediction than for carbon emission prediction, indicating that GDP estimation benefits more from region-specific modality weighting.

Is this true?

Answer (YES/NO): YES